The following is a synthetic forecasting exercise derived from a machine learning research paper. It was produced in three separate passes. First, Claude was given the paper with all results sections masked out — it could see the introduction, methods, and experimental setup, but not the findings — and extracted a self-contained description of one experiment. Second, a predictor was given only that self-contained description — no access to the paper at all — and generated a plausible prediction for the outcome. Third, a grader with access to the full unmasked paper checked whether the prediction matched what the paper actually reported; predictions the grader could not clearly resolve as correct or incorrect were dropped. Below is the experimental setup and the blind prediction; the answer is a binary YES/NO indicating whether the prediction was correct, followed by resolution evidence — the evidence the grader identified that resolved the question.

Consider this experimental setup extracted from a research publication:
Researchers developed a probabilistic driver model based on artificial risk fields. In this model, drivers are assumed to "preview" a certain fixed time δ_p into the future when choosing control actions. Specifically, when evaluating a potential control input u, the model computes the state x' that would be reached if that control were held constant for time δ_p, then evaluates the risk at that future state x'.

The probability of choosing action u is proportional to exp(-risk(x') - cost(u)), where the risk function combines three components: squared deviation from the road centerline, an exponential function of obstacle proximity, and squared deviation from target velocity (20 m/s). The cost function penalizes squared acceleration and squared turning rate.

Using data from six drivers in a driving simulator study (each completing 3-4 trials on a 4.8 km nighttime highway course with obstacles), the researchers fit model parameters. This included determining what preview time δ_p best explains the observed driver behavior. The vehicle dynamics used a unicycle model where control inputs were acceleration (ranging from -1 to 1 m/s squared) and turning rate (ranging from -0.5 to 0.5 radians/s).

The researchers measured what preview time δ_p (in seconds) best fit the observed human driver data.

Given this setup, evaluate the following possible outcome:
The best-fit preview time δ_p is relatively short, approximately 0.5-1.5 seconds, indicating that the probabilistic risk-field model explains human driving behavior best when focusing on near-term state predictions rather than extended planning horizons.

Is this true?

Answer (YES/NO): YES